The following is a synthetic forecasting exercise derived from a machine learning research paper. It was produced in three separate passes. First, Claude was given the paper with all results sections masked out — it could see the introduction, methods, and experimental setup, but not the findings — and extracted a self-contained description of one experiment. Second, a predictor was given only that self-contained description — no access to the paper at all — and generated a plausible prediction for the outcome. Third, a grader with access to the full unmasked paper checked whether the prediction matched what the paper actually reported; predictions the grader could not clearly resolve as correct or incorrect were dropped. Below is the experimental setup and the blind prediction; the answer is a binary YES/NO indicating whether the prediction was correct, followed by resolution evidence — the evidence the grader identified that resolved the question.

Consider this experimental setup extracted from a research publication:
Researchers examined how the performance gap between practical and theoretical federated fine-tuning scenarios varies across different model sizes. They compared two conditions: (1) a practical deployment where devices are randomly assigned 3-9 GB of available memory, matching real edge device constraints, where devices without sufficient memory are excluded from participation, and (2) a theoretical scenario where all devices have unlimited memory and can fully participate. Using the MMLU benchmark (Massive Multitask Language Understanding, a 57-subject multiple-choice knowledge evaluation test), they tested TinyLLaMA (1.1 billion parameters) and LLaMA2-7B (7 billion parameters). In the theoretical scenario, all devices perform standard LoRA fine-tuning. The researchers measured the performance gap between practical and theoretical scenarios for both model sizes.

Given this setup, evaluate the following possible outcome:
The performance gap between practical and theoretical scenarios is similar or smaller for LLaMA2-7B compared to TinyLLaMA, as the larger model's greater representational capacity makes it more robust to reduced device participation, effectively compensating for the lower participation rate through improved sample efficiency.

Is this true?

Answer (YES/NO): NO